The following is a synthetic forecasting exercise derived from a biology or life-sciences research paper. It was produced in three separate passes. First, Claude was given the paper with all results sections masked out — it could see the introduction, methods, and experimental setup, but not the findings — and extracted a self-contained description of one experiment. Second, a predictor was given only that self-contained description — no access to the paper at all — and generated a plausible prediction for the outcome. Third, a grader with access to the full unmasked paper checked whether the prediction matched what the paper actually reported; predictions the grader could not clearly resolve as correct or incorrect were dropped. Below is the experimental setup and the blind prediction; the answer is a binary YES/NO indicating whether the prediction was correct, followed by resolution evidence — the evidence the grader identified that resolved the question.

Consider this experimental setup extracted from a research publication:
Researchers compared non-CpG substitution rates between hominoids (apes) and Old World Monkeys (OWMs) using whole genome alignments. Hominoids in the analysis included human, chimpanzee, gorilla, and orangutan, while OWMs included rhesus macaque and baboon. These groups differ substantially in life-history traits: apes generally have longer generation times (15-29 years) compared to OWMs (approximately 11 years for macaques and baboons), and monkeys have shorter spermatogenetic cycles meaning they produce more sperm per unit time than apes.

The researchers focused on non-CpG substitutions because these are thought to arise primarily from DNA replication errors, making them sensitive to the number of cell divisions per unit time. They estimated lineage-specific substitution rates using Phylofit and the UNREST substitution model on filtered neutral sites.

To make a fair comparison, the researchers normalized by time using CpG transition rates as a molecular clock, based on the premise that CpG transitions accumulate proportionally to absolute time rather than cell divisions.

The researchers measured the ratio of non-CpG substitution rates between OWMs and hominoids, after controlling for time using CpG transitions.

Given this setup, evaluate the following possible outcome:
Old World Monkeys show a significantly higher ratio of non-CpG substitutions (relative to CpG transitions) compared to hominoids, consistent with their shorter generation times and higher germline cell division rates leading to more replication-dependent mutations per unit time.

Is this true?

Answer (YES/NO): YES